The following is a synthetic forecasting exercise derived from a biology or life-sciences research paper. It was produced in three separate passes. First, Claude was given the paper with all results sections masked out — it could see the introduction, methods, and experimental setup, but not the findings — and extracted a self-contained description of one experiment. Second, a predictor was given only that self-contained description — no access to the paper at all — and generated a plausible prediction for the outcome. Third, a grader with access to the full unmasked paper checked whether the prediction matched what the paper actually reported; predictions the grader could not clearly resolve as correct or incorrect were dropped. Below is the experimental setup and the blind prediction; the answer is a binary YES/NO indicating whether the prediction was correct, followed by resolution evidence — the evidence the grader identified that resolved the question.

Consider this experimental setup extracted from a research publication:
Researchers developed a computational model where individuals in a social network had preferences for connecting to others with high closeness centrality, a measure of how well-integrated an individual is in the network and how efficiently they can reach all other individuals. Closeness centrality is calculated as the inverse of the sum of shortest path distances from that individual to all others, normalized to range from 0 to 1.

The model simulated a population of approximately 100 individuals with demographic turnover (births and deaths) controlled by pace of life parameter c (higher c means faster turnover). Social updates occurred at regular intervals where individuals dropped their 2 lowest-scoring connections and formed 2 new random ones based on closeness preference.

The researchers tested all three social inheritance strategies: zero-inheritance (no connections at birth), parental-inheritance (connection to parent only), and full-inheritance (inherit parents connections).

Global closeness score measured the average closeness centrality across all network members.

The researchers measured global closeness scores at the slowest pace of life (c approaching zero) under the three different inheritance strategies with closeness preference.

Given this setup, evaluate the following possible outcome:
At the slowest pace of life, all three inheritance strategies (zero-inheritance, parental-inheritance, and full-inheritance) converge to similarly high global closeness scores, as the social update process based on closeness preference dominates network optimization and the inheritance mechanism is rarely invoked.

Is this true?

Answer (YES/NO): NO